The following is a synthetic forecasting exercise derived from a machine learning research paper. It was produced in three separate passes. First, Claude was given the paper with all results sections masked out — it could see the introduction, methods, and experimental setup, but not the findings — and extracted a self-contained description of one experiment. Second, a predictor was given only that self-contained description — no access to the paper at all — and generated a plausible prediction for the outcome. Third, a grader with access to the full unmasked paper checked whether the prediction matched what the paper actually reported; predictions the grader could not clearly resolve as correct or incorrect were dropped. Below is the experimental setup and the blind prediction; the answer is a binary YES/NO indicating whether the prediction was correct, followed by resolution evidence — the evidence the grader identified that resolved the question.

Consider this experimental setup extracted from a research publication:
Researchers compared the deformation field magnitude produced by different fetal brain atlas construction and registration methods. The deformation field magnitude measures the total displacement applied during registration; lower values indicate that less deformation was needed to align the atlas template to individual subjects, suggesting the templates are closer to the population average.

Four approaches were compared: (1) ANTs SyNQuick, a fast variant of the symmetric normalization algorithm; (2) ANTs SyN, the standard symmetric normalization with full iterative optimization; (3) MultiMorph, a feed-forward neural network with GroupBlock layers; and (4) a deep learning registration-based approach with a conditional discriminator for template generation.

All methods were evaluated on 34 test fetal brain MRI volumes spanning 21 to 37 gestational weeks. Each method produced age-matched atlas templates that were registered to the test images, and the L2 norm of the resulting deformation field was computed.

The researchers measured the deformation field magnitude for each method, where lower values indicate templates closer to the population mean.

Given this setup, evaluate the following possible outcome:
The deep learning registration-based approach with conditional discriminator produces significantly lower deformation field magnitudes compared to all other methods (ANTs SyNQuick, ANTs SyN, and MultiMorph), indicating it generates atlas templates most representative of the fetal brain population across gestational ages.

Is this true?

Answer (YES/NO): NO